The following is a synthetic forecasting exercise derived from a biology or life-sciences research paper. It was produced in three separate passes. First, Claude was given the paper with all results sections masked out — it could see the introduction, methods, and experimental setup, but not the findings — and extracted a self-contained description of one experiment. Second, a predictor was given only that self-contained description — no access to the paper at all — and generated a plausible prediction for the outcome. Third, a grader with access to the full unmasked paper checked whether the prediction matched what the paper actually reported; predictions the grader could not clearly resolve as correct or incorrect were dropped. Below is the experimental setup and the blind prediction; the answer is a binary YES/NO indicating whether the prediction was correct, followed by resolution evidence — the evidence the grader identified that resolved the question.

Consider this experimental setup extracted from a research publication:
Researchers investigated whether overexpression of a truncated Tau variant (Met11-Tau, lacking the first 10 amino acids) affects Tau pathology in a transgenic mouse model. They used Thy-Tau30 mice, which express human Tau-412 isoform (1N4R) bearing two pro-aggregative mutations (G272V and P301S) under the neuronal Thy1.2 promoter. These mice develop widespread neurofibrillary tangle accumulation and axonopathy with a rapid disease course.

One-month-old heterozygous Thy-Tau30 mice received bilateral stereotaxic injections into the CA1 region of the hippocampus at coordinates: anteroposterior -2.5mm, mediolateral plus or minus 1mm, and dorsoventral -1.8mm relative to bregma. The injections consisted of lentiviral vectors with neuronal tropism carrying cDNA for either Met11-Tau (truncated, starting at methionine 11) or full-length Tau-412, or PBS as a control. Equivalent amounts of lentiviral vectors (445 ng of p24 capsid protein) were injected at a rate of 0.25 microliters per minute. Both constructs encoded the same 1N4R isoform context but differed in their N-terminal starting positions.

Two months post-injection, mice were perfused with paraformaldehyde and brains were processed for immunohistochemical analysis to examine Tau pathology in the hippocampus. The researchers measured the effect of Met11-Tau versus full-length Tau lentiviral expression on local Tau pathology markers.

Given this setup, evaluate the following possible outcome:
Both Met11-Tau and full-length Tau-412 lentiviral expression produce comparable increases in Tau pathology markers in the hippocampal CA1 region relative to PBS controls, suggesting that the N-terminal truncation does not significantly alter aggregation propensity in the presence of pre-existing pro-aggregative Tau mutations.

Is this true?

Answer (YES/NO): NO